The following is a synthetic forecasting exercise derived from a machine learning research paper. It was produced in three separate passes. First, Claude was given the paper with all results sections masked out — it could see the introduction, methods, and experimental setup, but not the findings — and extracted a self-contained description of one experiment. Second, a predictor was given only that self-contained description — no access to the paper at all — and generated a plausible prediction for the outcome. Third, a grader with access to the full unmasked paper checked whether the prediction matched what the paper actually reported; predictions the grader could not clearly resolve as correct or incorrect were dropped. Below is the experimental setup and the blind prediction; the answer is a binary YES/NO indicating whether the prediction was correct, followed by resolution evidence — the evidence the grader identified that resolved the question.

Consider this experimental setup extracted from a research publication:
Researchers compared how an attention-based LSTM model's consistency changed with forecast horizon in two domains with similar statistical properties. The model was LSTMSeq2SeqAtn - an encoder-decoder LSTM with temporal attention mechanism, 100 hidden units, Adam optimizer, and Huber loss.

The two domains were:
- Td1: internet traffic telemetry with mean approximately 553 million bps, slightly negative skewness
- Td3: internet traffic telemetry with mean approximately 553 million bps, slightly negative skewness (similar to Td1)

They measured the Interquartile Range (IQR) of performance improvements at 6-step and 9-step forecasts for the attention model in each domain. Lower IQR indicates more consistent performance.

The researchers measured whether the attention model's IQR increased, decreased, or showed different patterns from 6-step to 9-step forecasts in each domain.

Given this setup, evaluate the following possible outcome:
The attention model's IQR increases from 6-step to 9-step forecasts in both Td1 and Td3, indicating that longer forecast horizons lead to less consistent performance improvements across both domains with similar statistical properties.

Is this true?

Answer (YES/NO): YES